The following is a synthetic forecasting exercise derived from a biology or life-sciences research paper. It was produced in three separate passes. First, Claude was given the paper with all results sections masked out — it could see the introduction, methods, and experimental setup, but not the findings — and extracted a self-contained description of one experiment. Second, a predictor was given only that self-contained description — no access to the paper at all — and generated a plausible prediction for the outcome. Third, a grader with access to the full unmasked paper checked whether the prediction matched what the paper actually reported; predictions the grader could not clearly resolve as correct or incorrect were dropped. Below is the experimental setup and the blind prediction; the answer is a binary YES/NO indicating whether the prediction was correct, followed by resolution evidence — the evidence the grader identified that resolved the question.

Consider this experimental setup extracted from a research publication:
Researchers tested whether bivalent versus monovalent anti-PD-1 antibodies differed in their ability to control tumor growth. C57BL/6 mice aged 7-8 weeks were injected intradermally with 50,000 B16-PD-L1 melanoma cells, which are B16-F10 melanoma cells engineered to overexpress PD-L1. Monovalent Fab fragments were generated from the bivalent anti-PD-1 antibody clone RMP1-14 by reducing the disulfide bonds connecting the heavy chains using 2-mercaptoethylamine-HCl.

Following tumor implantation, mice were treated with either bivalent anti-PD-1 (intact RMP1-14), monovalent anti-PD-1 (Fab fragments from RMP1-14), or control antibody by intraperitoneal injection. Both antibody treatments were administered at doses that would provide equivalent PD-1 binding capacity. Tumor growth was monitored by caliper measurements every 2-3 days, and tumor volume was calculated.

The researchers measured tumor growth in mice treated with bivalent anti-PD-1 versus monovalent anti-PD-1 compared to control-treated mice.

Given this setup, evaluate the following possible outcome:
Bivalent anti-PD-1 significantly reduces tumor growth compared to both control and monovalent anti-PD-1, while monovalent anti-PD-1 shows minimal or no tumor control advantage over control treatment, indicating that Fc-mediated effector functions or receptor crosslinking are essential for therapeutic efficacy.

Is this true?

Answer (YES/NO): NO